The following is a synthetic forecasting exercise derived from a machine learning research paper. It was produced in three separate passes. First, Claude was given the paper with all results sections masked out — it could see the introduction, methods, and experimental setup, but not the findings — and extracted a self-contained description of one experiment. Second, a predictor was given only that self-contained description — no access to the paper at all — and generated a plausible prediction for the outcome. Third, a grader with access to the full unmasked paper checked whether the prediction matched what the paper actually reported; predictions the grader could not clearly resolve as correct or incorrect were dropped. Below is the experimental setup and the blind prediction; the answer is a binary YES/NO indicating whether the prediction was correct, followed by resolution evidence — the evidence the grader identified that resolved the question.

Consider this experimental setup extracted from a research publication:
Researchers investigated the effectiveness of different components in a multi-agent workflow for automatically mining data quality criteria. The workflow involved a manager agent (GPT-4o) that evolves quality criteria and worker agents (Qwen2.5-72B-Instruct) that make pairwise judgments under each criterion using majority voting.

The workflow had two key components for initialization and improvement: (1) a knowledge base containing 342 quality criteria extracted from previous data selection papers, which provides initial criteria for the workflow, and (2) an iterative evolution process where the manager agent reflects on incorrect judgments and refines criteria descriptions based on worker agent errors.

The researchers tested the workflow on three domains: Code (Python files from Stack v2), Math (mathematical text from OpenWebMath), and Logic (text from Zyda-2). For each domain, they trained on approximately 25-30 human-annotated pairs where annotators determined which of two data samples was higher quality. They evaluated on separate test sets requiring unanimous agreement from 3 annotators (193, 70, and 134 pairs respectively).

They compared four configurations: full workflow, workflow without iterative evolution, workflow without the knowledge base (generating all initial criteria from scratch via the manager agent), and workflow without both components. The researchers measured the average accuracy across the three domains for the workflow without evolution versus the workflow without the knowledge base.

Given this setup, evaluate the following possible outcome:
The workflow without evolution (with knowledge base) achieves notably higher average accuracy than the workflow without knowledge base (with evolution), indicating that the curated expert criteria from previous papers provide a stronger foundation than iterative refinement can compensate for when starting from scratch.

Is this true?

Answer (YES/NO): NO